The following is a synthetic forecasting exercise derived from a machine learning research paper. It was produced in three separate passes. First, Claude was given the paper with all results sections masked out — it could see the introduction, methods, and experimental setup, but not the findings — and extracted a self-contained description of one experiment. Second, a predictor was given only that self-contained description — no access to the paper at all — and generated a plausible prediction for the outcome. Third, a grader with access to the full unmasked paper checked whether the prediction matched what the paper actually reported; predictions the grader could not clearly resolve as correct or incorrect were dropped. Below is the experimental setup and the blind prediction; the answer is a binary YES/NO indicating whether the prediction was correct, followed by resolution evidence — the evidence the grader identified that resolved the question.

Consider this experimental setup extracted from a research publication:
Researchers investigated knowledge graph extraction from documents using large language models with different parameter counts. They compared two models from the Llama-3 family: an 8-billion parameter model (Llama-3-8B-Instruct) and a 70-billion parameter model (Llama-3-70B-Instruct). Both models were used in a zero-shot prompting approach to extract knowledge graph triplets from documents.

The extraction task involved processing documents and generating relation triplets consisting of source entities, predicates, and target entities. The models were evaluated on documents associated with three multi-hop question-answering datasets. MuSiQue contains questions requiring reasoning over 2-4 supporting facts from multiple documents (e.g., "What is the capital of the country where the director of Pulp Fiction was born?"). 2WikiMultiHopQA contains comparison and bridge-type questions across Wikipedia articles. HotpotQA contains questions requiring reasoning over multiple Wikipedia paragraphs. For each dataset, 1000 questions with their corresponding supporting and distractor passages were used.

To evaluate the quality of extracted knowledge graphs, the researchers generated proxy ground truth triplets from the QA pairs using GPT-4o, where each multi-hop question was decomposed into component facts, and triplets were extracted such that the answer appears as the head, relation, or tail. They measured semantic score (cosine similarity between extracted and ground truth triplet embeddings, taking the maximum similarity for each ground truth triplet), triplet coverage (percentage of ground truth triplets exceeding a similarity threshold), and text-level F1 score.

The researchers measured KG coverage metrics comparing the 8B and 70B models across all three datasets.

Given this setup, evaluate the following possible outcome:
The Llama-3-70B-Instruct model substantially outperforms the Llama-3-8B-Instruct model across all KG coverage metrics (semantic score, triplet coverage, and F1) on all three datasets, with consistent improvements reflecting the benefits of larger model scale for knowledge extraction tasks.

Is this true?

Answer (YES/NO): NO